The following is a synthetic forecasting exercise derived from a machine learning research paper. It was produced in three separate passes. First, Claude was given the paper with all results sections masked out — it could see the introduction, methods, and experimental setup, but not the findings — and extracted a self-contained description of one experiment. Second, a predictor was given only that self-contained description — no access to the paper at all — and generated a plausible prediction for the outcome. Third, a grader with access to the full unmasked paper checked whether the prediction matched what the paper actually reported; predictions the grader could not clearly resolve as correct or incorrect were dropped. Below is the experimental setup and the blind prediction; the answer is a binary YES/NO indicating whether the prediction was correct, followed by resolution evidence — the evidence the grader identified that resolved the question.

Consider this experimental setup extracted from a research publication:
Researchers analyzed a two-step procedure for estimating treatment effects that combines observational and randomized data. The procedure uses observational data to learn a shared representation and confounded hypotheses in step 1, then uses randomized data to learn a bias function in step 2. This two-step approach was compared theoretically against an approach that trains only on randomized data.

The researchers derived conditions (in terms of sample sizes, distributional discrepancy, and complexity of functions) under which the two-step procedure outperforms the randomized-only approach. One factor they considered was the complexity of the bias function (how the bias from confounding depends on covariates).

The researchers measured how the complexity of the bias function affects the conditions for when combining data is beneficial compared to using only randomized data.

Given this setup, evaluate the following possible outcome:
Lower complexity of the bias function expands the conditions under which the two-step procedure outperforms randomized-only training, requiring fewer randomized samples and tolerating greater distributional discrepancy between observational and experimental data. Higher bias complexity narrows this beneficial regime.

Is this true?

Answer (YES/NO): NO